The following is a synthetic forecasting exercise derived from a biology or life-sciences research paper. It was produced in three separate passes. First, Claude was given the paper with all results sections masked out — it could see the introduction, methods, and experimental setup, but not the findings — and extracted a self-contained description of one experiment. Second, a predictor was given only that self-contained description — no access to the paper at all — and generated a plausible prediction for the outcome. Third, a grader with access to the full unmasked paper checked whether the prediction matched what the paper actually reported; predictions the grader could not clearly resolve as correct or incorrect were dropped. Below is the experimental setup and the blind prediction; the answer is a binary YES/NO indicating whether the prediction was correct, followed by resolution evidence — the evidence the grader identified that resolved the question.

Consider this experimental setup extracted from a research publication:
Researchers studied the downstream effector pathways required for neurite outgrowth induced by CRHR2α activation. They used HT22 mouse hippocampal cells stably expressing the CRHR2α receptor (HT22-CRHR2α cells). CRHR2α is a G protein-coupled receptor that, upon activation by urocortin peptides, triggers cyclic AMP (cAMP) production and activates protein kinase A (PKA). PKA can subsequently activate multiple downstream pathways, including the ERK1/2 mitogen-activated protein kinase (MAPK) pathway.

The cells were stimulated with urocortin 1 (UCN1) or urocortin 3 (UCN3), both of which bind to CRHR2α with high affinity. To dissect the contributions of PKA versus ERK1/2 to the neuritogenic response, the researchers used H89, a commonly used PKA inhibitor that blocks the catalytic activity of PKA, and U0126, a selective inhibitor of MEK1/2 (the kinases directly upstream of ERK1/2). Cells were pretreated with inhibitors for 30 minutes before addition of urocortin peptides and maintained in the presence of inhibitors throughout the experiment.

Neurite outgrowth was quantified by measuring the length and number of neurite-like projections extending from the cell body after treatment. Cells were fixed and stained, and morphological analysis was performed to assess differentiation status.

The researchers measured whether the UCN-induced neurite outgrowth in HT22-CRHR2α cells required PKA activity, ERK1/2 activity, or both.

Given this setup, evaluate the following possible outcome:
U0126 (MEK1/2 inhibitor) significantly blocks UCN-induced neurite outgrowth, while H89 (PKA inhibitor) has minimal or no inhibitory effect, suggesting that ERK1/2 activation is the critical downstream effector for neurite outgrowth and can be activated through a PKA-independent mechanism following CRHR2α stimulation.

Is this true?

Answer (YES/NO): NO